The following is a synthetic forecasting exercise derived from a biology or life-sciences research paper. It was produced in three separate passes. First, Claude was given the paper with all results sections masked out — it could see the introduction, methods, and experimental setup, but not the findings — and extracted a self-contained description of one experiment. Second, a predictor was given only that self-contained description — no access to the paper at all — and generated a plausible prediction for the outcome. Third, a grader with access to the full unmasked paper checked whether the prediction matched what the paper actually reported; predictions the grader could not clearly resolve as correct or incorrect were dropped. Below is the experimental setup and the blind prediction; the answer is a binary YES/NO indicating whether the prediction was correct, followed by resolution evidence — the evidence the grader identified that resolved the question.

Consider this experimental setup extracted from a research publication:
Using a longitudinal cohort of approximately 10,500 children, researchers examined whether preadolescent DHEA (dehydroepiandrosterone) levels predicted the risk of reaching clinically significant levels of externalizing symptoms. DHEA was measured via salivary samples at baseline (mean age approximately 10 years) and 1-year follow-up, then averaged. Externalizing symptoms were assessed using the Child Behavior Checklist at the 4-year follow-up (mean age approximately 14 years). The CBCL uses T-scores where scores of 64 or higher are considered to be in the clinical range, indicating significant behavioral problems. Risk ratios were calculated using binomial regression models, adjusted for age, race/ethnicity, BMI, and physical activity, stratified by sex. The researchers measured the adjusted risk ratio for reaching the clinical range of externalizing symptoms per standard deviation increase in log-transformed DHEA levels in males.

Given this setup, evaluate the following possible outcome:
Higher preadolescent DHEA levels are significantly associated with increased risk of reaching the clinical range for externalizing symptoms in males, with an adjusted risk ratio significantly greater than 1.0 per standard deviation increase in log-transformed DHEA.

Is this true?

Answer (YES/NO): NO